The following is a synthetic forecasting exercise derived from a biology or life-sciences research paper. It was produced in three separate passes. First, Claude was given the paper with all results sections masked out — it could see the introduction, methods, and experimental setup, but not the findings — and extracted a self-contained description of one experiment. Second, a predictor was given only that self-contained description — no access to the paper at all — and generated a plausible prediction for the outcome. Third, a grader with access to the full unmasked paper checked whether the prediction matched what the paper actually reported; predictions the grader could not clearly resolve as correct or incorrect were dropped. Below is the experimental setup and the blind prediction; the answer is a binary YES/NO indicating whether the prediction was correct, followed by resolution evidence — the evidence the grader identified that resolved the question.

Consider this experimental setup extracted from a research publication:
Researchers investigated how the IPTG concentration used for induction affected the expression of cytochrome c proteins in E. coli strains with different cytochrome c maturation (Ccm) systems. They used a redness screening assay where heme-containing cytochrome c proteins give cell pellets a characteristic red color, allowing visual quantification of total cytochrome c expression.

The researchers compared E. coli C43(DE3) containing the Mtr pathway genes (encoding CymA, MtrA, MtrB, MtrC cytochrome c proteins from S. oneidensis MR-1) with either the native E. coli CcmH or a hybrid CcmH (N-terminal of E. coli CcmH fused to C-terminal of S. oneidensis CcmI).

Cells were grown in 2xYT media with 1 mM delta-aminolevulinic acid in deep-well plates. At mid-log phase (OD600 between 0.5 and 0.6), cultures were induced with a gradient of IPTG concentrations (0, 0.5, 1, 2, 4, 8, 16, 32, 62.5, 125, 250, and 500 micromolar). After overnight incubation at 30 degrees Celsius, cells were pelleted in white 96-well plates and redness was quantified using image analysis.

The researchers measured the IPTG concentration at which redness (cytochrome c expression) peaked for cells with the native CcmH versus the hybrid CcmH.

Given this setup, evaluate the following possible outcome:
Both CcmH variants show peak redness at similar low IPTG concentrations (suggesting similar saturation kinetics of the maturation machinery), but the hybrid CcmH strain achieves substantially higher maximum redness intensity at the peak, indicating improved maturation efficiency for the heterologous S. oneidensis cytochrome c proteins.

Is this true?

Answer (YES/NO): NO